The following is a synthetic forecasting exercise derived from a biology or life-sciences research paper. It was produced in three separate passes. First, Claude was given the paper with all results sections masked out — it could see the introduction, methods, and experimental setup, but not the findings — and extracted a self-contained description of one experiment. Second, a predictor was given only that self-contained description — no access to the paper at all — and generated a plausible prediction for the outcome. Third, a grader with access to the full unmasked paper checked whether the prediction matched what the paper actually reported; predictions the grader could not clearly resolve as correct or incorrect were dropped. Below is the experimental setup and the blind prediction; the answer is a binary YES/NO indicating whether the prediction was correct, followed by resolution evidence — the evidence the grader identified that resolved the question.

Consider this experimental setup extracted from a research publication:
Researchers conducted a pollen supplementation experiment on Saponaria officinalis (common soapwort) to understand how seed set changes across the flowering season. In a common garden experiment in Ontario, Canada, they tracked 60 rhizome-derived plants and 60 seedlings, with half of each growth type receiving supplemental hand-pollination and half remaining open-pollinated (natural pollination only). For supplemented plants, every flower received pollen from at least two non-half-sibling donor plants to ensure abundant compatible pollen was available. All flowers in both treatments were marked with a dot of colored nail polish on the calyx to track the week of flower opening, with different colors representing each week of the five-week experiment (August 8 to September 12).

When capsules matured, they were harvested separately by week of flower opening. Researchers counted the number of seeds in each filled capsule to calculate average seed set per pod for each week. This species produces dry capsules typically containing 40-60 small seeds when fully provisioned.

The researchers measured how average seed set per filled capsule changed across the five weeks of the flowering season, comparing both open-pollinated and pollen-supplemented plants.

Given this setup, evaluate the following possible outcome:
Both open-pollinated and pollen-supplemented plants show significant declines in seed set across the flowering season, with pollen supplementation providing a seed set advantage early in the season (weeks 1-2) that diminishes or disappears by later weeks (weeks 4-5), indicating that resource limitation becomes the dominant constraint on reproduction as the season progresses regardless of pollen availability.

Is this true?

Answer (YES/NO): NO